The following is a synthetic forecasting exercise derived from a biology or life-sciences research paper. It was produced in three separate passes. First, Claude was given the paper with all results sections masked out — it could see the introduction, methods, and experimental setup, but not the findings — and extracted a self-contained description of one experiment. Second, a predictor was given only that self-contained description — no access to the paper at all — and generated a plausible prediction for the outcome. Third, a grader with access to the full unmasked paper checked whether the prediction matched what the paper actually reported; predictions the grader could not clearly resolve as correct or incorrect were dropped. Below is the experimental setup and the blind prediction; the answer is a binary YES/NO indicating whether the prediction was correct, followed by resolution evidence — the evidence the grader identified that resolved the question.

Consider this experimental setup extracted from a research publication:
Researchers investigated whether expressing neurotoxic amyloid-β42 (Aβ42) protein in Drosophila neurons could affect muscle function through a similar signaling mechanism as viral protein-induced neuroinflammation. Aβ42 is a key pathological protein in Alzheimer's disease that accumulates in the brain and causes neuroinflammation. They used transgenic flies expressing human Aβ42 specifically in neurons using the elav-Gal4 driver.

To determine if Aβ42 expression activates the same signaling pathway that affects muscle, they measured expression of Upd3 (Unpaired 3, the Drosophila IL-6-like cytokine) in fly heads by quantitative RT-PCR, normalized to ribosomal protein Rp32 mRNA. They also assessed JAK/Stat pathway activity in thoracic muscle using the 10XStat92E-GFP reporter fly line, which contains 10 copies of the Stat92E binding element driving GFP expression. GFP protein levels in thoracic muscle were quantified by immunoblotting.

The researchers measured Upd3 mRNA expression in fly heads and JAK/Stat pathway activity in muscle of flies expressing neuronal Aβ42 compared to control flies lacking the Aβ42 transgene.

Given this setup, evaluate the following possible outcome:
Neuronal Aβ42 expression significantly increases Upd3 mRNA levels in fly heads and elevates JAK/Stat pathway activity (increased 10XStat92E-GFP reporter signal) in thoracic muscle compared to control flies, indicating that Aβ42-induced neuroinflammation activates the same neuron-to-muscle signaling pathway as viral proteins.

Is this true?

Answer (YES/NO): YES